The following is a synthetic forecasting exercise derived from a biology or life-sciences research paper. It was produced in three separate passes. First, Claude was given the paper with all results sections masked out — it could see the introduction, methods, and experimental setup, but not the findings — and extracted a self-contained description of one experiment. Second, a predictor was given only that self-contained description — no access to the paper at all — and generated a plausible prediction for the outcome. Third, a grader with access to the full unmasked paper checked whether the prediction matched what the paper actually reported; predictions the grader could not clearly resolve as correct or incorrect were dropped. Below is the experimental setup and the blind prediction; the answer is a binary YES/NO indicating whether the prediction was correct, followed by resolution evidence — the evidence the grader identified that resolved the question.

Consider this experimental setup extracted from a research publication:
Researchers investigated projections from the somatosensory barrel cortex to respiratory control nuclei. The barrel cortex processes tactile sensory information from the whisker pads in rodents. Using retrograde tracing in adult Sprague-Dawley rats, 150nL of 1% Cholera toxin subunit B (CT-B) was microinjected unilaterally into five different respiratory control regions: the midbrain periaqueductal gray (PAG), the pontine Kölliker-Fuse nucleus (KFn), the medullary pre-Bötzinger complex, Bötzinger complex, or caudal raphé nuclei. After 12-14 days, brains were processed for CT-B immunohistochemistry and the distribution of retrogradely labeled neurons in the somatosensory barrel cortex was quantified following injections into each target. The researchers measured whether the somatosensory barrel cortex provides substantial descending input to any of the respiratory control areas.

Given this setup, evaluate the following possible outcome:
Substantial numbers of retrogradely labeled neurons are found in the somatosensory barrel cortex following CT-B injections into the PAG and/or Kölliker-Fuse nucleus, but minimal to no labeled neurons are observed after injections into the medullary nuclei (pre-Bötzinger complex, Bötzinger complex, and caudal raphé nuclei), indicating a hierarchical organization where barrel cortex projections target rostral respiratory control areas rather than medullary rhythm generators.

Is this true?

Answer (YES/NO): NO